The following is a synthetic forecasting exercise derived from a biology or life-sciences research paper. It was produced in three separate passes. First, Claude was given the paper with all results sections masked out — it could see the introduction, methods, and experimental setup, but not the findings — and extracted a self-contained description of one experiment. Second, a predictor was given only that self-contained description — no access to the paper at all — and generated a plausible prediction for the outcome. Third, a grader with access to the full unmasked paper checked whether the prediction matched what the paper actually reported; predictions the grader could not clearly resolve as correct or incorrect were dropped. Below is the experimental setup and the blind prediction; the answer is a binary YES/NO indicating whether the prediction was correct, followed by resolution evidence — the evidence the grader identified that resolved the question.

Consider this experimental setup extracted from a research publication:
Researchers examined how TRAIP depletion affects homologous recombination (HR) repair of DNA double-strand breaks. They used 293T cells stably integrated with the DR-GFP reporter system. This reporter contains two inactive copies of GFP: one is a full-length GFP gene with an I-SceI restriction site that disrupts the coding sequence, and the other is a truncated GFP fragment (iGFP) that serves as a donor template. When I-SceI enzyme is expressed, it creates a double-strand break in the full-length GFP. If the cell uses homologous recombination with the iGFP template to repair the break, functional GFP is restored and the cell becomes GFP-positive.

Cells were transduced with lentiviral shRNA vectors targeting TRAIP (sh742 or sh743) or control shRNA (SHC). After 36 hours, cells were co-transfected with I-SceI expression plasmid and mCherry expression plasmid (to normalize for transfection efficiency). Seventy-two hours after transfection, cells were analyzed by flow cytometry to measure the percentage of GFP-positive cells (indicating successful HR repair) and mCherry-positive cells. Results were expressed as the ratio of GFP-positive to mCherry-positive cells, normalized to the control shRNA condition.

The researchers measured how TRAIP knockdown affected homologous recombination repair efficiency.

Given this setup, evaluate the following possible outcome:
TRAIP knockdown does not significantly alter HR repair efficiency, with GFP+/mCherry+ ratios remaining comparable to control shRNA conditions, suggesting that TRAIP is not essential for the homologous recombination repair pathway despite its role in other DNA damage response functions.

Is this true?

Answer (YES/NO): YES